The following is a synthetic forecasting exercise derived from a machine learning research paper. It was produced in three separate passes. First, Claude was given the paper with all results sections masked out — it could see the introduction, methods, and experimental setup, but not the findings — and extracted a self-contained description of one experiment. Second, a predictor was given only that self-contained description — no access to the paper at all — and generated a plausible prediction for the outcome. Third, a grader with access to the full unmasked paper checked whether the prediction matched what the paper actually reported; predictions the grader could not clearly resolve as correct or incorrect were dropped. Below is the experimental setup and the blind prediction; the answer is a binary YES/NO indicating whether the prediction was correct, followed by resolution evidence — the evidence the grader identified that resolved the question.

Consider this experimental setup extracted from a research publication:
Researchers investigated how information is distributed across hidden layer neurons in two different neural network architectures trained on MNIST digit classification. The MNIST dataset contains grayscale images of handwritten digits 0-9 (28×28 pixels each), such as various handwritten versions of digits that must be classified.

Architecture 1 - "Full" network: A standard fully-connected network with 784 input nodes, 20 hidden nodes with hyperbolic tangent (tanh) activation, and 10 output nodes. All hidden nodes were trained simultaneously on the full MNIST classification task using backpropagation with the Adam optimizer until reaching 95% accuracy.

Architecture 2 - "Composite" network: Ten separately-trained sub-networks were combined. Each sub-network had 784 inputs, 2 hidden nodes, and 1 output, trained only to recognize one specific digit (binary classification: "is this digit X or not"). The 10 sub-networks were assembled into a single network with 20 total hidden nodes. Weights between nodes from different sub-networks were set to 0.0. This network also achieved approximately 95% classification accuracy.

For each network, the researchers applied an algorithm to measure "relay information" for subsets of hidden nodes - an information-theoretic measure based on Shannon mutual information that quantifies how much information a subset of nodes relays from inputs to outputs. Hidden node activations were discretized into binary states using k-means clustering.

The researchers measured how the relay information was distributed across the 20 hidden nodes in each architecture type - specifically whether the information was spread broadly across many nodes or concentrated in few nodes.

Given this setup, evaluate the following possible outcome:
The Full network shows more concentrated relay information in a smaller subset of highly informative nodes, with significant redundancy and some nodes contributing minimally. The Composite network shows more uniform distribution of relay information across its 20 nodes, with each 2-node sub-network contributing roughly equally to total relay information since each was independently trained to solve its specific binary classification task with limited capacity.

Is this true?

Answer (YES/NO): NO